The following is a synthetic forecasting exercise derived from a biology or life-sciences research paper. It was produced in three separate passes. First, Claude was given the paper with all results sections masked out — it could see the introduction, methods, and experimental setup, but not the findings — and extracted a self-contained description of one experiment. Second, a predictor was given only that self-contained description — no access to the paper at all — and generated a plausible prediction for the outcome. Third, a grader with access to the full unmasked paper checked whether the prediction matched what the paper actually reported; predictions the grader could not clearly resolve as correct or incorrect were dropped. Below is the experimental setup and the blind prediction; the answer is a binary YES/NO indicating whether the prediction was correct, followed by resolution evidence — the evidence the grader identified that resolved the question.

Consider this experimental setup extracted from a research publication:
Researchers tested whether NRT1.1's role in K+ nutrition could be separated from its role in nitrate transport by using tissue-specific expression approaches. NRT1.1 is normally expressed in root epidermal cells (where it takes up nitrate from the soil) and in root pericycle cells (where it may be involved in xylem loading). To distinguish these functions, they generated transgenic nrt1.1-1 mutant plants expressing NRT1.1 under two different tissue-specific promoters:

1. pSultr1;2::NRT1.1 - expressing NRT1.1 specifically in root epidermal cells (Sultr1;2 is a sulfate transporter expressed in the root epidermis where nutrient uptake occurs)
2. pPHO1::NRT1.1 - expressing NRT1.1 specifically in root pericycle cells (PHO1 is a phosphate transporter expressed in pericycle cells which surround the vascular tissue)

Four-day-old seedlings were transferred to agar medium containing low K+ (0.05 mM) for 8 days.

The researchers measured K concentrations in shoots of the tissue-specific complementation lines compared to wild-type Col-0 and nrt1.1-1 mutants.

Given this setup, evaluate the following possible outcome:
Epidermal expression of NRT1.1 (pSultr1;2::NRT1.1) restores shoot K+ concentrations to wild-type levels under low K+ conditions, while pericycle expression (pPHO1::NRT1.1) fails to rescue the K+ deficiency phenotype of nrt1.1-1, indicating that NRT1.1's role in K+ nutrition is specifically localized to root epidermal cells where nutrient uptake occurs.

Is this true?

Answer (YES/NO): NO